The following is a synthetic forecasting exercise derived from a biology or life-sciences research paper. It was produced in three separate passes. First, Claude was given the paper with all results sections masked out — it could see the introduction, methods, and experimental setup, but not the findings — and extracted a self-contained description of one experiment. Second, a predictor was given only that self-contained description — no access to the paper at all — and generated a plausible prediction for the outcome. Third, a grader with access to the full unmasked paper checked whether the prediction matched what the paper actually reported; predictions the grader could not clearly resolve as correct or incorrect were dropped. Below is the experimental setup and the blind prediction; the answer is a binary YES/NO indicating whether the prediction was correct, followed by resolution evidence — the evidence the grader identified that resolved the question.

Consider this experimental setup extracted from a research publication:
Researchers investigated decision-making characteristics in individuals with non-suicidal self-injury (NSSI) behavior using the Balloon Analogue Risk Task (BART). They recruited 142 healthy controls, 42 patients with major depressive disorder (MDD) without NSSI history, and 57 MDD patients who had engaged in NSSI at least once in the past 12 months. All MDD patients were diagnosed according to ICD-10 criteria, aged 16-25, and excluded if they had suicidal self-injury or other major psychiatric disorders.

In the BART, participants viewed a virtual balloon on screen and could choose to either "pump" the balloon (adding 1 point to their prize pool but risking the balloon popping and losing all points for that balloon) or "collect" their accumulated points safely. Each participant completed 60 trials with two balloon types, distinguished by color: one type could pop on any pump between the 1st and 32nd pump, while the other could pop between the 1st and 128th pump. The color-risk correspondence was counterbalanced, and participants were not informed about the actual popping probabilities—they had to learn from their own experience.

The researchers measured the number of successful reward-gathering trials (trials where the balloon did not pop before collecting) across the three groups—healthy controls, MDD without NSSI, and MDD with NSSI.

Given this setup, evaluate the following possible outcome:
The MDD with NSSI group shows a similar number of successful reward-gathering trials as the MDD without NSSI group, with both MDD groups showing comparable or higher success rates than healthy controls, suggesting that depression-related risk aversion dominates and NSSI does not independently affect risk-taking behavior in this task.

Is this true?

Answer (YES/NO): NO